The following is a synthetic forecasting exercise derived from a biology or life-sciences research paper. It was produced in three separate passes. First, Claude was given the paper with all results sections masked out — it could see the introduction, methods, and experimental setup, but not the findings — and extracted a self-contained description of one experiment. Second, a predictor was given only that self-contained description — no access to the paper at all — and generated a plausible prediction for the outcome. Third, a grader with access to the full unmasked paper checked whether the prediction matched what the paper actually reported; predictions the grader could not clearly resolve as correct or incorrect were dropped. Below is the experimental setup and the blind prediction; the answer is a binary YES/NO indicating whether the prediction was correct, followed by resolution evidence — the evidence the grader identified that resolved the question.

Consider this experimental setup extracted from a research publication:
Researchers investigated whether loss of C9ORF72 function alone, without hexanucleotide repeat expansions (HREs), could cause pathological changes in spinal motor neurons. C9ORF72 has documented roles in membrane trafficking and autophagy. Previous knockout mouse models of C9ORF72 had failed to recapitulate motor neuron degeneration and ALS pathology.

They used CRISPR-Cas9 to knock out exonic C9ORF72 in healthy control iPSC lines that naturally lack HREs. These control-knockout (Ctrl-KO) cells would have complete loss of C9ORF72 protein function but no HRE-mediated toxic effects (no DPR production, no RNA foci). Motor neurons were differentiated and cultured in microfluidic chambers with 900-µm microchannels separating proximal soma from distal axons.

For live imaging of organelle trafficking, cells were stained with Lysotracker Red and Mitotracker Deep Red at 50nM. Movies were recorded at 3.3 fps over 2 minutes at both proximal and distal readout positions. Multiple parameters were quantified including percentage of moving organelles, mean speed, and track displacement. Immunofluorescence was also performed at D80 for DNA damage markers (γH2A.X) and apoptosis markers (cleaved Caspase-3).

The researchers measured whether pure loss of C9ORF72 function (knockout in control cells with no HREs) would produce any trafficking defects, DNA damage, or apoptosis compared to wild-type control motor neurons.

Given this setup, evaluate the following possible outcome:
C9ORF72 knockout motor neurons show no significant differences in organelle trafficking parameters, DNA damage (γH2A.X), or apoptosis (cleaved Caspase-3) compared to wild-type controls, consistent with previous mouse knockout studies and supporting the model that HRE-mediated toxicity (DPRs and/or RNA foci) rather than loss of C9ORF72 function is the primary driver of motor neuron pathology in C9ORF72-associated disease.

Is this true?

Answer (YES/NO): NO